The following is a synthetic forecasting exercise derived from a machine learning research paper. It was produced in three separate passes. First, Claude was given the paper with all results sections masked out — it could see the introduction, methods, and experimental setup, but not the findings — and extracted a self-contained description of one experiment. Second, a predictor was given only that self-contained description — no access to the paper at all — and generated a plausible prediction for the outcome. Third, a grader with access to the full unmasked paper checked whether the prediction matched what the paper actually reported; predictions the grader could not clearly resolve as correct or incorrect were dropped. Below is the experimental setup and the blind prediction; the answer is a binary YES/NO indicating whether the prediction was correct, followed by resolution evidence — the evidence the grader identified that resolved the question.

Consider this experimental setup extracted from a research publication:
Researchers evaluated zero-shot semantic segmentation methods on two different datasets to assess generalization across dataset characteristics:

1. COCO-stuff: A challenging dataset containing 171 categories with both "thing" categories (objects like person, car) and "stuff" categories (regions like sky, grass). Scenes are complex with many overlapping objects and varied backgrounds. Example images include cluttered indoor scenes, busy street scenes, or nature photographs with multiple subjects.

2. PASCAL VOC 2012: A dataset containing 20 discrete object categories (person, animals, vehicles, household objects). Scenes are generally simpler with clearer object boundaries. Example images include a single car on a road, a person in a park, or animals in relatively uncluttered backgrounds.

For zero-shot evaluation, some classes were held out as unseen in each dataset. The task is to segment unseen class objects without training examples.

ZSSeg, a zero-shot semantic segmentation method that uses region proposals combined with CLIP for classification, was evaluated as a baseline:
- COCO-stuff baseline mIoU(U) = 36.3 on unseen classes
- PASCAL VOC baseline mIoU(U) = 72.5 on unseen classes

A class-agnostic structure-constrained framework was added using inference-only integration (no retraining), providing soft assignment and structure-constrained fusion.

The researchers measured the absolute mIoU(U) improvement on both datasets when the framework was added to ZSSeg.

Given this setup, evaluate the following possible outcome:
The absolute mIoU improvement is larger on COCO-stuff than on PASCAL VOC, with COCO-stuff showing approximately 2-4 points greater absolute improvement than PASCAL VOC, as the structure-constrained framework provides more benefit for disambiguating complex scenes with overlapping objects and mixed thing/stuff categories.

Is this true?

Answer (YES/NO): NO